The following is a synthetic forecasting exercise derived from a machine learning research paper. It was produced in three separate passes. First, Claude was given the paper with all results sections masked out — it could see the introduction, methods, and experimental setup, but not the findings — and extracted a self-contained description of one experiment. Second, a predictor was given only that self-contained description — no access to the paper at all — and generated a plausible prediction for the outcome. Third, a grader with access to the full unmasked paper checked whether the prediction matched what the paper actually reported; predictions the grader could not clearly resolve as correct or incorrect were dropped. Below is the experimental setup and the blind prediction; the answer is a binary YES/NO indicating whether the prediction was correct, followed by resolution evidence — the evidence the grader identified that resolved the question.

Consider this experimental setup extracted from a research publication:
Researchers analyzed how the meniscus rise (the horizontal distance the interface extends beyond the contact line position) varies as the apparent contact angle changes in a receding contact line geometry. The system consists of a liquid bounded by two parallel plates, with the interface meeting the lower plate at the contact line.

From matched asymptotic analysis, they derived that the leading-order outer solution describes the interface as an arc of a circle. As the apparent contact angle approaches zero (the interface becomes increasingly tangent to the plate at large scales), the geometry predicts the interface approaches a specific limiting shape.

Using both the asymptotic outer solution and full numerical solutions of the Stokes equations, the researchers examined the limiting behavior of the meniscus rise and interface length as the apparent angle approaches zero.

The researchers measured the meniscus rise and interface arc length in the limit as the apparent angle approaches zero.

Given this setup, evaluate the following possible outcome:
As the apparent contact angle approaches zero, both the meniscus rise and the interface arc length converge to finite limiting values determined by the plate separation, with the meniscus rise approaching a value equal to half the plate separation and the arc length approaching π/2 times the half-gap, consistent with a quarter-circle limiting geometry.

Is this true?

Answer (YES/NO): YES